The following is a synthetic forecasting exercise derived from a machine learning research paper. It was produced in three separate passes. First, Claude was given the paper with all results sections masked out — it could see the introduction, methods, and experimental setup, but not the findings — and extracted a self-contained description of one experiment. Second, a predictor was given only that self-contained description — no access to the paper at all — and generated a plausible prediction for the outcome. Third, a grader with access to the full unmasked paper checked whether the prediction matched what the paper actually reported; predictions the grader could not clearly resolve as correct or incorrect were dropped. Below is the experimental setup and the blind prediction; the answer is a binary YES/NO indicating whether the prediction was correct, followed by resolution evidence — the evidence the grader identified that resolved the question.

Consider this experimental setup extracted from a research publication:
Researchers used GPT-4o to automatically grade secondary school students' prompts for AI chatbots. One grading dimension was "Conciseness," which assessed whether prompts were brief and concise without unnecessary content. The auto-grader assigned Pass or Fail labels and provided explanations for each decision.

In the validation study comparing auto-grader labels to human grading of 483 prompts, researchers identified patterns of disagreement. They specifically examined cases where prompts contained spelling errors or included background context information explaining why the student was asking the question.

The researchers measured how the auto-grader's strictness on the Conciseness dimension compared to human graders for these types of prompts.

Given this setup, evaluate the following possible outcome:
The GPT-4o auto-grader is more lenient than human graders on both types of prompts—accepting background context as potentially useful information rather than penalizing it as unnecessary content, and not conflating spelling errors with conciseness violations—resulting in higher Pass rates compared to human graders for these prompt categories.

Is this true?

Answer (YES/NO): NO